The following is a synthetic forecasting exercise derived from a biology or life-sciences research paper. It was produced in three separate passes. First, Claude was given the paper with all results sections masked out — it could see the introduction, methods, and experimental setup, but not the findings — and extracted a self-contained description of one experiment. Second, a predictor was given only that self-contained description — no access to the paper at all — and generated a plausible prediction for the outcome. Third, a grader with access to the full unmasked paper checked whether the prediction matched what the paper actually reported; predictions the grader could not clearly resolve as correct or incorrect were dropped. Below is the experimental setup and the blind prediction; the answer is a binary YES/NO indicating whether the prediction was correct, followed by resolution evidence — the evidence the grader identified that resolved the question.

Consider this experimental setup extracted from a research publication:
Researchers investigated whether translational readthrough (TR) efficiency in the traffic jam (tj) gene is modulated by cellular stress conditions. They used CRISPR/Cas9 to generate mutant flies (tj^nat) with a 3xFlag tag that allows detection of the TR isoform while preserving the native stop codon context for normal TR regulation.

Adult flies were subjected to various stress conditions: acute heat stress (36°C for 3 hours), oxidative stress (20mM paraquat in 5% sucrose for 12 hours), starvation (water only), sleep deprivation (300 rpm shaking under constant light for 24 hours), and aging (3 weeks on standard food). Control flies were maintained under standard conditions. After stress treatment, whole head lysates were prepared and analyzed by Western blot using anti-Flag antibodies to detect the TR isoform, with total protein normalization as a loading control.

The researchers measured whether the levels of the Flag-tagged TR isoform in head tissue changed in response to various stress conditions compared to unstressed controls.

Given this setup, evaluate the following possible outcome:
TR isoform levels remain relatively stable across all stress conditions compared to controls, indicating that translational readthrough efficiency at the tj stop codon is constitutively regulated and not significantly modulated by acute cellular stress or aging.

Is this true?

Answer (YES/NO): NO